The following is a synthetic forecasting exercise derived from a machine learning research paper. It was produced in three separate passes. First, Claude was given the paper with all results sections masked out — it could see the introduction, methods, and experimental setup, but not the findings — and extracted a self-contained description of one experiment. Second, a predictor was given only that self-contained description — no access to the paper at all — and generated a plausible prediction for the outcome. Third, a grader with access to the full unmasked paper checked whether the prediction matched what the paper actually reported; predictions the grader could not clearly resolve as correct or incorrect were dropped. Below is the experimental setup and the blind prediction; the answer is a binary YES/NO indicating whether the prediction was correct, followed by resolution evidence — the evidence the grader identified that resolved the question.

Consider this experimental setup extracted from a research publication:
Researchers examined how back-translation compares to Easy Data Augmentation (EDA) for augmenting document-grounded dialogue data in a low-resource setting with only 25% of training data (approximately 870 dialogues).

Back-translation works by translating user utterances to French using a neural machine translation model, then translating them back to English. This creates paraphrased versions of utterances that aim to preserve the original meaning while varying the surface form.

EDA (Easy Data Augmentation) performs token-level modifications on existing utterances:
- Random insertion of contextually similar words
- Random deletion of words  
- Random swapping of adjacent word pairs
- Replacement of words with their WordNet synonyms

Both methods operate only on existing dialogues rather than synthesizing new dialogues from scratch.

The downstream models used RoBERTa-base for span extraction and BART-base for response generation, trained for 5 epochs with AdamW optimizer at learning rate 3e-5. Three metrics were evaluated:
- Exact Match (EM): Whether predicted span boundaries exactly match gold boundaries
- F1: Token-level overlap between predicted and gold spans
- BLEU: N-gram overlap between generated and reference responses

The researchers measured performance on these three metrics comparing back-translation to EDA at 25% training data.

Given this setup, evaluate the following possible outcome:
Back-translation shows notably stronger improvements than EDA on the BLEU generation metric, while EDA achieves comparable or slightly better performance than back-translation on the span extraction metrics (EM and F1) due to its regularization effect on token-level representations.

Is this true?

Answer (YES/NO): NO